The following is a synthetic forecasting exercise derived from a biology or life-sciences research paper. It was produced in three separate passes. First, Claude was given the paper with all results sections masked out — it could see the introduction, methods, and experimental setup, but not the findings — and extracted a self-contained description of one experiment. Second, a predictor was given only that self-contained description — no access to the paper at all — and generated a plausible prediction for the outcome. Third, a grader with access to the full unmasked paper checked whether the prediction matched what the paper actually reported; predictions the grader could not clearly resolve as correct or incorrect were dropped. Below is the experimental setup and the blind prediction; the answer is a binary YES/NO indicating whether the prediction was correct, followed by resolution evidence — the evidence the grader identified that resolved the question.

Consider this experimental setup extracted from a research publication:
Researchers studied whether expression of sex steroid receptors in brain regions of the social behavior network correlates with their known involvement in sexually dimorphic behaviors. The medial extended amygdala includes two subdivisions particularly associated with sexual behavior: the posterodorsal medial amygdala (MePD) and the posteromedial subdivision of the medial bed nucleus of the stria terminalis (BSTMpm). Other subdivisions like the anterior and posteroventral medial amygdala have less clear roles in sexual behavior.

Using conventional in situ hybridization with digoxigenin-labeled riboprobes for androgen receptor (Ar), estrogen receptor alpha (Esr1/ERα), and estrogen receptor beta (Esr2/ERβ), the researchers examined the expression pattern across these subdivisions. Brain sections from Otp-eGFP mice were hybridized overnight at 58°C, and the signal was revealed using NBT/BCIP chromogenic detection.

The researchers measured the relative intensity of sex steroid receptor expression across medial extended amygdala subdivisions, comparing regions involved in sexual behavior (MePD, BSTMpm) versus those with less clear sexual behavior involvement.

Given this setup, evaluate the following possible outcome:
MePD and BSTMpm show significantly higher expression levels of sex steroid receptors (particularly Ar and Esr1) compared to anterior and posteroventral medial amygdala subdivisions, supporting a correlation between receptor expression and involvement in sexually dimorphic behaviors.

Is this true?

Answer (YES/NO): NO